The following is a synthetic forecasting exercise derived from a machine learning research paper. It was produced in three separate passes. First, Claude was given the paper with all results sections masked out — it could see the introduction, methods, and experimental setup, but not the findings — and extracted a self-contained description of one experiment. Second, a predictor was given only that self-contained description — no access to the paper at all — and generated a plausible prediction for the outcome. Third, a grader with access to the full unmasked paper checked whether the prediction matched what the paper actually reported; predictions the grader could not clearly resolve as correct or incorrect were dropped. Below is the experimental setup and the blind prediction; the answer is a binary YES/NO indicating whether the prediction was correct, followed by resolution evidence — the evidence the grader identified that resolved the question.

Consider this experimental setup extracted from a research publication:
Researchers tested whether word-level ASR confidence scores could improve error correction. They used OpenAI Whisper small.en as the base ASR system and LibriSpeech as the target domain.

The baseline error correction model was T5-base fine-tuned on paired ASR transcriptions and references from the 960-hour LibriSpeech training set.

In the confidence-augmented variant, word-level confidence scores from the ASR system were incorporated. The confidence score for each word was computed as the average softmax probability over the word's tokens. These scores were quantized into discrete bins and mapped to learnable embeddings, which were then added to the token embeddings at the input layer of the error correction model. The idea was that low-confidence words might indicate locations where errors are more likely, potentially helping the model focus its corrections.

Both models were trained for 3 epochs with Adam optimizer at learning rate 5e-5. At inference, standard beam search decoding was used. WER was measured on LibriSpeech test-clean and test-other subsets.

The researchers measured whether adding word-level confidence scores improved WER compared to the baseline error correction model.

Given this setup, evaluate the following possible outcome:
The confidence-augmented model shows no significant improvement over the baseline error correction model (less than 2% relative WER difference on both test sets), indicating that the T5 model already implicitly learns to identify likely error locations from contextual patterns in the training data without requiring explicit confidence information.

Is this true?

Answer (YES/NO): YES